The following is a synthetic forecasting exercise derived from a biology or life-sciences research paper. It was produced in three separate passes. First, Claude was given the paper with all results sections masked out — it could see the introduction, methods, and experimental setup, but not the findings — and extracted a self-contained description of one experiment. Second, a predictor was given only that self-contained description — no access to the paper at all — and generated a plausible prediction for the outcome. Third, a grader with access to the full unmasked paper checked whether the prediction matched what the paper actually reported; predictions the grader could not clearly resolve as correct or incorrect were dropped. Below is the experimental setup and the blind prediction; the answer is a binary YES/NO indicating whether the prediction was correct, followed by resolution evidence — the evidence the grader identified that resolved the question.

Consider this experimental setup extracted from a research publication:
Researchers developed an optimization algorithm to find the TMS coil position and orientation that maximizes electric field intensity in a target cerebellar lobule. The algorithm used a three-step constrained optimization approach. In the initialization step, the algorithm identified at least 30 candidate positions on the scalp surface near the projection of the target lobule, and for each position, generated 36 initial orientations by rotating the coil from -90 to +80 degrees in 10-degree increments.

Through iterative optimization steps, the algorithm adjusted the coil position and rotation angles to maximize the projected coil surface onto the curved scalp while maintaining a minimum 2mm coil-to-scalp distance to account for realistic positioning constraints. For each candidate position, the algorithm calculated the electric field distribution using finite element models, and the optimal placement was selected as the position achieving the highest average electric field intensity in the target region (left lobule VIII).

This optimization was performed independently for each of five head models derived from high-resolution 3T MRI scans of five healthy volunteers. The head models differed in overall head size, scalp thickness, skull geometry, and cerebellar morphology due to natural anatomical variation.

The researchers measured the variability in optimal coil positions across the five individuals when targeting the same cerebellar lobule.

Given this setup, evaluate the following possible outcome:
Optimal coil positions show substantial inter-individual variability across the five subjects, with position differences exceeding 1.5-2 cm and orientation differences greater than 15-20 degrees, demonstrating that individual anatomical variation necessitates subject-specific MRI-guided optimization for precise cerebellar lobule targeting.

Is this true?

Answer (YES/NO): NO